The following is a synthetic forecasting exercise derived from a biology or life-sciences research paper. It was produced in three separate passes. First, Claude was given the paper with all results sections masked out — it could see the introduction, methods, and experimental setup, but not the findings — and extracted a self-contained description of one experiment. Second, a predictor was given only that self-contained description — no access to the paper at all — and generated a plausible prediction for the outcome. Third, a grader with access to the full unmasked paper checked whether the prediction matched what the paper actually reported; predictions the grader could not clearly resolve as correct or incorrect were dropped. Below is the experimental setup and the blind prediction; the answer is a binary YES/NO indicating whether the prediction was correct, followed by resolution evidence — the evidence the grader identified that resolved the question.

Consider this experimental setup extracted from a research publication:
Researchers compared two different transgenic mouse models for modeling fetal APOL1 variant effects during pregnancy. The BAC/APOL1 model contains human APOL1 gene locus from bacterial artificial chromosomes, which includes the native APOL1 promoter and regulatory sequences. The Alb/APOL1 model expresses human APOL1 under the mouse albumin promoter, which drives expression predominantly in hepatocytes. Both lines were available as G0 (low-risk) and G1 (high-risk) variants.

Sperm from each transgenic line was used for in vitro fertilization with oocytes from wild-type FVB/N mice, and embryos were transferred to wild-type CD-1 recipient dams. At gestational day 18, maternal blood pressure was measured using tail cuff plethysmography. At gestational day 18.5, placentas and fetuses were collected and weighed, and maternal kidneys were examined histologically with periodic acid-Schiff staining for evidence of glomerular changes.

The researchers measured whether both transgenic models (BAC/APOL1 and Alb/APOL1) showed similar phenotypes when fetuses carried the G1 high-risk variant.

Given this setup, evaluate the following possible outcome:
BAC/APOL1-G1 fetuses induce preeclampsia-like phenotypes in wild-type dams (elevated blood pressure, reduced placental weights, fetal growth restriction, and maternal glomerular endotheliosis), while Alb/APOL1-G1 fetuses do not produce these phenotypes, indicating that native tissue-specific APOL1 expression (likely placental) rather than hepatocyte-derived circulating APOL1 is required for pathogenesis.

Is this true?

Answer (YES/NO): NO